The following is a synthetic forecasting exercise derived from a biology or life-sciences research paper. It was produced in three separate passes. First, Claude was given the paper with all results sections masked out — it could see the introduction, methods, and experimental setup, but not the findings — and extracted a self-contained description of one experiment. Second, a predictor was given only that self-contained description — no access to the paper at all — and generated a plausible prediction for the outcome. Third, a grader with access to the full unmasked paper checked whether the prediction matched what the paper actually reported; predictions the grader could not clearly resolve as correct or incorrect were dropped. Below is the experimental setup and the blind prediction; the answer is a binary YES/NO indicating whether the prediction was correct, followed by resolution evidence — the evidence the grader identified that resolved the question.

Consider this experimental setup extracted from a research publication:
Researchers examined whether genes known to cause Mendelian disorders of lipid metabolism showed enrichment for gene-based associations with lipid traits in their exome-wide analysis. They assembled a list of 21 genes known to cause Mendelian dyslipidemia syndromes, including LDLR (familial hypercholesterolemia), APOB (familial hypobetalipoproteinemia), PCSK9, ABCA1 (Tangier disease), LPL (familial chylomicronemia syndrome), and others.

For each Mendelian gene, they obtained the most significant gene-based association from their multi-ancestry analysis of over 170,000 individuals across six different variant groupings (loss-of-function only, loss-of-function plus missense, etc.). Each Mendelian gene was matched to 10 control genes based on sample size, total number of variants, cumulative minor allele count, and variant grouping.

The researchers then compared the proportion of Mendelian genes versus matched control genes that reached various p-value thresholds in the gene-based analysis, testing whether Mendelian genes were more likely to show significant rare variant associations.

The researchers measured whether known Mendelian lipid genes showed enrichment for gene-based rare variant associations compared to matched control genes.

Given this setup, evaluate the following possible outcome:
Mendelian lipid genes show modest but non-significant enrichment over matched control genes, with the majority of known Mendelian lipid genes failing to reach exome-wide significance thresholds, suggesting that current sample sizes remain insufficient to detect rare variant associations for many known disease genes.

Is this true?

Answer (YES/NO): NO